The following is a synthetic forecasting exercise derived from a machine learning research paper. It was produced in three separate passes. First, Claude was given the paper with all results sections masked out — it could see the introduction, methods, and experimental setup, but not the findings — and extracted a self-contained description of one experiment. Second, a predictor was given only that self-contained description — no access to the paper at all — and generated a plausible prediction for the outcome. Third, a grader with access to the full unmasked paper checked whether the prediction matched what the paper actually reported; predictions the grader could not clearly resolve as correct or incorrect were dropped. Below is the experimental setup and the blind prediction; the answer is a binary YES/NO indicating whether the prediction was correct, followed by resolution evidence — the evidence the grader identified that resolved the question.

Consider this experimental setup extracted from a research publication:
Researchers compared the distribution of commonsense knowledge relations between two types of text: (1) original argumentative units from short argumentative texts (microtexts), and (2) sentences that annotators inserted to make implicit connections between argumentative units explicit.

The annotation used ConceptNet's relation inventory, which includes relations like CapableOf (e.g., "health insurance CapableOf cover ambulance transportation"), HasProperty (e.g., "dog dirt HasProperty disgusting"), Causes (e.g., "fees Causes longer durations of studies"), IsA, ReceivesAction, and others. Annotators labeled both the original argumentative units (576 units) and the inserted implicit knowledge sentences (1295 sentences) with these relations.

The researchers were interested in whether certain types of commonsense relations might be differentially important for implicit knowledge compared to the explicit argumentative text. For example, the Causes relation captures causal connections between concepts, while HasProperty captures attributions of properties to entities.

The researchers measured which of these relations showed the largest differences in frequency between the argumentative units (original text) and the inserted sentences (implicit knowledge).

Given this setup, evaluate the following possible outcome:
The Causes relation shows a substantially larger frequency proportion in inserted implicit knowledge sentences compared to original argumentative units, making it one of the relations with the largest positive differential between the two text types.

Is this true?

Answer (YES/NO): YES